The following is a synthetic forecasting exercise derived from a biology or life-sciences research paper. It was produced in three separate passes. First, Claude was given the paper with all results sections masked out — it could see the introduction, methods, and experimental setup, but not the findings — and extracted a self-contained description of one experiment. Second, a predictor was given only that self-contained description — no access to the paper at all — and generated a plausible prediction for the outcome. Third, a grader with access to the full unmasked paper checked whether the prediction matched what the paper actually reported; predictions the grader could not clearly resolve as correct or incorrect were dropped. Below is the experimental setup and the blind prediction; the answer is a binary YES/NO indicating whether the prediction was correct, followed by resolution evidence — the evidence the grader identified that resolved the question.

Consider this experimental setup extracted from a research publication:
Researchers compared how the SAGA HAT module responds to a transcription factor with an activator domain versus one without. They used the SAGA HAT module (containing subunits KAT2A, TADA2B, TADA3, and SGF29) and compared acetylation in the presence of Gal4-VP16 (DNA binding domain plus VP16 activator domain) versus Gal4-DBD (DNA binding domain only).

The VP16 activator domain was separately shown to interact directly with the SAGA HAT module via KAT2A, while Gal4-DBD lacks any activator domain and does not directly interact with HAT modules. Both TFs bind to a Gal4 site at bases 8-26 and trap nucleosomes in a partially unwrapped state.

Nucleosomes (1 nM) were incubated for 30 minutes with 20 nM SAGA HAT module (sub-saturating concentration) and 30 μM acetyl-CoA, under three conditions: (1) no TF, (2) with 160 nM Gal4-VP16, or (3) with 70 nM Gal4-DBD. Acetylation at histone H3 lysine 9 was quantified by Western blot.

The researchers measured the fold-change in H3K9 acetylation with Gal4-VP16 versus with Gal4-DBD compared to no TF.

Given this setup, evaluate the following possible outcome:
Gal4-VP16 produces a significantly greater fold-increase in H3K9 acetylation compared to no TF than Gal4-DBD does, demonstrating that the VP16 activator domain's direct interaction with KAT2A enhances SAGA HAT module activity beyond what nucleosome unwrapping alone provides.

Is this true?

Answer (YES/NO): YES